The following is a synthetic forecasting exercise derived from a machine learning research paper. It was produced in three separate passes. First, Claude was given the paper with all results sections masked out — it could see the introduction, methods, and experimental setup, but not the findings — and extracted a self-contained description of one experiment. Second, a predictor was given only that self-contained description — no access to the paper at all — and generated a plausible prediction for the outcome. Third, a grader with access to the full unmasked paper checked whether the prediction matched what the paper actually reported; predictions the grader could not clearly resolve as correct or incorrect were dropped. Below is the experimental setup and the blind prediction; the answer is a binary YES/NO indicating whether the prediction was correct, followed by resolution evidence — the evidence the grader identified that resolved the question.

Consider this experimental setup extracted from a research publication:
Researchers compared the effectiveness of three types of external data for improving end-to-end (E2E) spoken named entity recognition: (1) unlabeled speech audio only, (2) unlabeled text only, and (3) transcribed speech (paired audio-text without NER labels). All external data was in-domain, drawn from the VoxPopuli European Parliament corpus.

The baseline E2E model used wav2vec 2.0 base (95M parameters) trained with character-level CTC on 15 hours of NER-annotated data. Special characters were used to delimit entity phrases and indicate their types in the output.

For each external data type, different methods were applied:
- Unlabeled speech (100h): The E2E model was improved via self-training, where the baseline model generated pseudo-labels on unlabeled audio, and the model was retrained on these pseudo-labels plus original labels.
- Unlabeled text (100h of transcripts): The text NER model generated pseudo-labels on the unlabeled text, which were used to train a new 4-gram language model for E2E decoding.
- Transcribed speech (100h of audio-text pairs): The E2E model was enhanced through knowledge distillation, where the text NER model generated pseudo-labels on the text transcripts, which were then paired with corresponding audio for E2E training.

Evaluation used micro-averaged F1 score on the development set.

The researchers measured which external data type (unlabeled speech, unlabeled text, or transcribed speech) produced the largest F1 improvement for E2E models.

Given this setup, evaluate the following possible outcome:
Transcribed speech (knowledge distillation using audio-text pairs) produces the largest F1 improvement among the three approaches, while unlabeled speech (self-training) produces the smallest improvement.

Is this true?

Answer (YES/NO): NO